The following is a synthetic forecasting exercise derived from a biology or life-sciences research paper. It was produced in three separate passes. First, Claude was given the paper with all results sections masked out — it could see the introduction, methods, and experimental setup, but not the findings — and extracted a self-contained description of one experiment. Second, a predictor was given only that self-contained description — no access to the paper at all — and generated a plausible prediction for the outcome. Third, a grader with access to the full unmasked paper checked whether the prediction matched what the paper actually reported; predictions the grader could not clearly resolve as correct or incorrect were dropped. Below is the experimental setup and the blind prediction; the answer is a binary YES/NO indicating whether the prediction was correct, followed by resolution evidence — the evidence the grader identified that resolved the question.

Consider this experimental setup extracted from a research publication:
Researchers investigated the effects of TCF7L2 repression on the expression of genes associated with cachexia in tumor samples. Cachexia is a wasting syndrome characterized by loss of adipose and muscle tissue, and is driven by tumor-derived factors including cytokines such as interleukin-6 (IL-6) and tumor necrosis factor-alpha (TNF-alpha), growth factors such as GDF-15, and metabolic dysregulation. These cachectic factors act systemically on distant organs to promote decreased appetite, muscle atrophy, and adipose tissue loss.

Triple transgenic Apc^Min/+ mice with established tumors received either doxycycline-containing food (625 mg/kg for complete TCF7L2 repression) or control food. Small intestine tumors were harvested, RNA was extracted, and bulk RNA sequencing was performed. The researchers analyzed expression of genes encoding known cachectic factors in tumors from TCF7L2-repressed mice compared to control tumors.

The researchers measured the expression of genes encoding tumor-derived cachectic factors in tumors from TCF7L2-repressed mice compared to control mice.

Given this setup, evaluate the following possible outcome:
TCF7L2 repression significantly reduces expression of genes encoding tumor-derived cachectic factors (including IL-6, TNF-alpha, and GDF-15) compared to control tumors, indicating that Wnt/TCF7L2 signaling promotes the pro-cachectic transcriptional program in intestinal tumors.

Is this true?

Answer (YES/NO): NO